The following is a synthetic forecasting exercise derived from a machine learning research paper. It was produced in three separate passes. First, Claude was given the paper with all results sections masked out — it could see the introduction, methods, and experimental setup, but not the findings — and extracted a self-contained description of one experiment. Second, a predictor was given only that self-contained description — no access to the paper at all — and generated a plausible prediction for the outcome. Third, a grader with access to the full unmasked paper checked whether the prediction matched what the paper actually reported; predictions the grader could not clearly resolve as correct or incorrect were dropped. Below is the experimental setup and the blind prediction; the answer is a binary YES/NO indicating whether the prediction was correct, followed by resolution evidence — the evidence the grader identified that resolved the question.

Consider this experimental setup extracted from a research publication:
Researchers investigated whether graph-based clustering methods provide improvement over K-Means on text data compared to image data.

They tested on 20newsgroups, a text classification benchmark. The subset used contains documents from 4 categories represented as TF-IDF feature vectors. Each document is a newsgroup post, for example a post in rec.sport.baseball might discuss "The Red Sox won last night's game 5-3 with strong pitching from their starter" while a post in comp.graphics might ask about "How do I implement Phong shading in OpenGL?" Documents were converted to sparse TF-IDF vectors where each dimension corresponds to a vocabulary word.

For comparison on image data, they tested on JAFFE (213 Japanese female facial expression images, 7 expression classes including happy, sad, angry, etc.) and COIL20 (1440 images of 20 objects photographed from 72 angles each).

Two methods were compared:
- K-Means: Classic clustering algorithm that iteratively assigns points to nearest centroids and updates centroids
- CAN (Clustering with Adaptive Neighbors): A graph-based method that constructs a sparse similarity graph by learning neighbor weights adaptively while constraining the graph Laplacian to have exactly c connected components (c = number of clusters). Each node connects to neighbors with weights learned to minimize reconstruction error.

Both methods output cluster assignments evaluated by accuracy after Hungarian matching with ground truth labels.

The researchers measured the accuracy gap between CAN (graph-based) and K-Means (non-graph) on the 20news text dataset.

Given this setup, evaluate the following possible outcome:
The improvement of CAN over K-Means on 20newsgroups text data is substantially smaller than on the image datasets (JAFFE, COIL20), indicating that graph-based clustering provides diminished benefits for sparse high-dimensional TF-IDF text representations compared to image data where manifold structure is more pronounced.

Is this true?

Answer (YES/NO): YES